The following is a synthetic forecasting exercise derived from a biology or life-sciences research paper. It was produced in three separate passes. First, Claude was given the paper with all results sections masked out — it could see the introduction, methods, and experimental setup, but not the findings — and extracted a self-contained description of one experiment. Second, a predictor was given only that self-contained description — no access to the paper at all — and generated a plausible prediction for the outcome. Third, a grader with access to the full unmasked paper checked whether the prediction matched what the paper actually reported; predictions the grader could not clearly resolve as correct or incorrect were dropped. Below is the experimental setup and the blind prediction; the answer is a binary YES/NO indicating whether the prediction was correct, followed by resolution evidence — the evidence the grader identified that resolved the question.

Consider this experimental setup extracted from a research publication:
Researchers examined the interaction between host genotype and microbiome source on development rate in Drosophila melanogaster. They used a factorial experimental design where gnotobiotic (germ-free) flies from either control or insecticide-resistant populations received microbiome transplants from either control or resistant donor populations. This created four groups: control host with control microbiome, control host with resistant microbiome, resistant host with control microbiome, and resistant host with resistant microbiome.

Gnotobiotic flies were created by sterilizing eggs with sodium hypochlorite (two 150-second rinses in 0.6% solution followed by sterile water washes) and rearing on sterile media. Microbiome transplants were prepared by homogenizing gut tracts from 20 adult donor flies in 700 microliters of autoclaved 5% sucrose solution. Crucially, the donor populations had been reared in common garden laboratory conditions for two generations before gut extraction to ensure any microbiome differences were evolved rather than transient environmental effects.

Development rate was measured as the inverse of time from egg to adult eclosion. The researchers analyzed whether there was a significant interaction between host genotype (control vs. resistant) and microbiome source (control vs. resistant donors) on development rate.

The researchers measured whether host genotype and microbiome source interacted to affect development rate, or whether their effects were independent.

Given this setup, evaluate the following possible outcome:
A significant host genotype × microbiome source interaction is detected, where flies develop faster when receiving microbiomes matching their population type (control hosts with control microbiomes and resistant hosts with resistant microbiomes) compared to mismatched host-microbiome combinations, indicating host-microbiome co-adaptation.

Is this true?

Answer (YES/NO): NO